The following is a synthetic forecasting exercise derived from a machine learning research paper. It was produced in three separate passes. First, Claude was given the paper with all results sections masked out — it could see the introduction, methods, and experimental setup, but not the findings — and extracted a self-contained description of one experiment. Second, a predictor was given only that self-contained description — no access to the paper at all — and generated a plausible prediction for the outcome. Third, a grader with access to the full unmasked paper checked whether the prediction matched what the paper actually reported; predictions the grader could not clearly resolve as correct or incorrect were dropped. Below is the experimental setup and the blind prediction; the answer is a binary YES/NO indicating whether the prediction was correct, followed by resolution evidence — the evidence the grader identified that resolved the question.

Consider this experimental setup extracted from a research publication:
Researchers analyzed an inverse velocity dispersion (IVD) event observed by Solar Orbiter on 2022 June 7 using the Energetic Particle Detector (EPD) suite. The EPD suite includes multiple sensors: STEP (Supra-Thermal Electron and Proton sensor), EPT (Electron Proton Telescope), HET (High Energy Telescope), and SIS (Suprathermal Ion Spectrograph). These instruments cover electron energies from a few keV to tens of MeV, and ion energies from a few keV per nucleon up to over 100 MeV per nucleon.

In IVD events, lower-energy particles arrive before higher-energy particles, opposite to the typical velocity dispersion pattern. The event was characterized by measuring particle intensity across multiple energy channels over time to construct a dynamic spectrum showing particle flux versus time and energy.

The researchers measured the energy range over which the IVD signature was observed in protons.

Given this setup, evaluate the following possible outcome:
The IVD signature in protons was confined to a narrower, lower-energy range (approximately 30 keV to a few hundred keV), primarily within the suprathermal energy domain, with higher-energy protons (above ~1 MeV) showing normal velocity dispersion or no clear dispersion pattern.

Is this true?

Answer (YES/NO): NO